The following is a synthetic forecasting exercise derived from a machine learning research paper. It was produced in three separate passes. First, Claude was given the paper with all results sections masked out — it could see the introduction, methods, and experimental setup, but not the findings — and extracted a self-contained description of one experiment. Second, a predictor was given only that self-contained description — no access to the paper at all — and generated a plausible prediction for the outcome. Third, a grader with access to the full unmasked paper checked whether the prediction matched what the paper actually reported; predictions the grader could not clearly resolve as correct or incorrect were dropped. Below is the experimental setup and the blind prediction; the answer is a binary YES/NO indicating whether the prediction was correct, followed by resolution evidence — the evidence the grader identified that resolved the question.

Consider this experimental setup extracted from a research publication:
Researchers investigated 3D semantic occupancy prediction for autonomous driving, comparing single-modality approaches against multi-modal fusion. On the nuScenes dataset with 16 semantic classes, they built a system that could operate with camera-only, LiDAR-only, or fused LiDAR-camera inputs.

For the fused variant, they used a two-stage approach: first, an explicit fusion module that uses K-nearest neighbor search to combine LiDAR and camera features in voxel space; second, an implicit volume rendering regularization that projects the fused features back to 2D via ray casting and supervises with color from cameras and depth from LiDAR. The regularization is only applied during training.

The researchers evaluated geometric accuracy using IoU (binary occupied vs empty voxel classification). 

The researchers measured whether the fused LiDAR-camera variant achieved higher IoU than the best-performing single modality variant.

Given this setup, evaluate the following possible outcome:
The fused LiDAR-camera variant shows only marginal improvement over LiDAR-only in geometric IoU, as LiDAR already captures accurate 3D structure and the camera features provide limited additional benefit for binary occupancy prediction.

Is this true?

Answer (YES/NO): NO